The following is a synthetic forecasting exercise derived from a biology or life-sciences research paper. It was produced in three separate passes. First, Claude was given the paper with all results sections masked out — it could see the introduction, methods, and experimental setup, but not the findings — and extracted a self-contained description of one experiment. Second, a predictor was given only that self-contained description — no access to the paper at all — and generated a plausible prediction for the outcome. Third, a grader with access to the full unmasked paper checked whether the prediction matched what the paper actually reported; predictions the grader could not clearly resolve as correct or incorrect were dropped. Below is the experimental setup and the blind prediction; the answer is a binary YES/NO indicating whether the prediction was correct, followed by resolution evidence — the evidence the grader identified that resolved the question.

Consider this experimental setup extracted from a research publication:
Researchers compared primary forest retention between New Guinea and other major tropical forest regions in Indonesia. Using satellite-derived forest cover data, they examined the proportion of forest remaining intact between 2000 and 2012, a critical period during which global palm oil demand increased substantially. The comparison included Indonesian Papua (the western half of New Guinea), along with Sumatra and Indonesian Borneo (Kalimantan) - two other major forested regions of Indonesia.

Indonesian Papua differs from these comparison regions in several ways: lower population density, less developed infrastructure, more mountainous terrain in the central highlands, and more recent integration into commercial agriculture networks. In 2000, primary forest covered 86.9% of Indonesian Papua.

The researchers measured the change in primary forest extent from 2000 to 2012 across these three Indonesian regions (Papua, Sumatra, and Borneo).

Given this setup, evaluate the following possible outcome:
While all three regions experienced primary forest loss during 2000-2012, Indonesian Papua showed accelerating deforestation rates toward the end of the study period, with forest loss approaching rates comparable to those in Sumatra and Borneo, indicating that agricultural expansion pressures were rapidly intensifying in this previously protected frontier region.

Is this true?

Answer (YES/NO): NO